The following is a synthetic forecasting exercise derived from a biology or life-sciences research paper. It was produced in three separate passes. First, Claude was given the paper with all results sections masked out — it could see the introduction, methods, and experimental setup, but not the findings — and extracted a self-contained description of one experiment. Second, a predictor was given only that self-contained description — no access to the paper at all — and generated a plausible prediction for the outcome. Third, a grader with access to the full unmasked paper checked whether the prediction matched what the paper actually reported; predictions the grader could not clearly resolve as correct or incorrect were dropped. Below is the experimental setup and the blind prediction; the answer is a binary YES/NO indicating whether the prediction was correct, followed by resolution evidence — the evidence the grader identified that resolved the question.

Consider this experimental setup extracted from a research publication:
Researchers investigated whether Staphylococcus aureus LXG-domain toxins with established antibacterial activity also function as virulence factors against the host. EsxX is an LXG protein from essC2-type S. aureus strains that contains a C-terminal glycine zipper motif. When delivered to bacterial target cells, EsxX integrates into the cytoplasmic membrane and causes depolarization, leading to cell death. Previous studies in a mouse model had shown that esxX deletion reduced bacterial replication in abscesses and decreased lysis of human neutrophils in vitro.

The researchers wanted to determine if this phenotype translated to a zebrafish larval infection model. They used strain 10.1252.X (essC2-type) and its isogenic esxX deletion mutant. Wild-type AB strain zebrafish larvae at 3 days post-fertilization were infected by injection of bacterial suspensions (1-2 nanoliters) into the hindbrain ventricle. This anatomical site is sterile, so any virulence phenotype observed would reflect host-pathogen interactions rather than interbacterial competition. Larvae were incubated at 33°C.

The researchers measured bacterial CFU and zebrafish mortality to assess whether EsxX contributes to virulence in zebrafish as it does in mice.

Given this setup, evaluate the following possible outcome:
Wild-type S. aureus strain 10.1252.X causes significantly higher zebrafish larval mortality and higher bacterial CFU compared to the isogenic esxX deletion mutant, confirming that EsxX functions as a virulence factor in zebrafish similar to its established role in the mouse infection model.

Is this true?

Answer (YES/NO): NO